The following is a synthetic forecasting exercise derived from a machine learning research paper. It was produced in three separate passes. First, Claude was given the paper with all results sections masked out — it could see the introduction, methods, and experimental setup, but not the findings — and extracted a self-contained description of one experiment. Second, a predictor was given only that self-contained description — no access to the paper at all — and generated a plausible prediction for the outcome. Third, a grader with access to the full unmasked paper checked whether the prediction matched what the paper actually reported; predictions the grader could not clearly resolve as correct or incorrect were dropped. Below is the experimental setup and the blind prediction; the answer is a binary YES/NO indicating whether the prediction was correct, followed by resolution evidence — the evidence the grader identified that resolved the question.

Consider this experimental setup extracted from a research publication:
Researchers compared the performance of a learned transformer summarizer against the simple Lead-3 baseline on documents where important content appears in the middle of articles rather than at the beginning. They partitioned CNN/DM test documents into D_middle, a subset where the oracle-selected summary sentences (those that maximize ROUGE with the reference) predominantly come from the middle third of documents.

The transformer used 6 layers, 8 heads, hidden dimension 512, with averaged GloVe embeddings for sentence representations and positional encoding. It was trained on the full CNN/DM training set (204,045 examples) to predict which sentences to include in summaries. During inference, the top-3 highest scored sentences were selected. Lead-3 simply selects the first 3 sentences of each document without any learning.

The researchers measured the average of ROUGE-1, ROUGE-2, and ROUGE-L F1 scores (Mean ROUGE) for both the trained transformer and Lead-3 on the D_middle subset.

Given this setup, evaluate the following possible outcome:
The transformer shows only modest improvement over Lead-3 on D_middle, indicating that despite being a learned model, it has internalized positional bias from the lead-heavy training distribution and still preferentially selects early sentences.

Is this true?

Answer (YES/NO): YES